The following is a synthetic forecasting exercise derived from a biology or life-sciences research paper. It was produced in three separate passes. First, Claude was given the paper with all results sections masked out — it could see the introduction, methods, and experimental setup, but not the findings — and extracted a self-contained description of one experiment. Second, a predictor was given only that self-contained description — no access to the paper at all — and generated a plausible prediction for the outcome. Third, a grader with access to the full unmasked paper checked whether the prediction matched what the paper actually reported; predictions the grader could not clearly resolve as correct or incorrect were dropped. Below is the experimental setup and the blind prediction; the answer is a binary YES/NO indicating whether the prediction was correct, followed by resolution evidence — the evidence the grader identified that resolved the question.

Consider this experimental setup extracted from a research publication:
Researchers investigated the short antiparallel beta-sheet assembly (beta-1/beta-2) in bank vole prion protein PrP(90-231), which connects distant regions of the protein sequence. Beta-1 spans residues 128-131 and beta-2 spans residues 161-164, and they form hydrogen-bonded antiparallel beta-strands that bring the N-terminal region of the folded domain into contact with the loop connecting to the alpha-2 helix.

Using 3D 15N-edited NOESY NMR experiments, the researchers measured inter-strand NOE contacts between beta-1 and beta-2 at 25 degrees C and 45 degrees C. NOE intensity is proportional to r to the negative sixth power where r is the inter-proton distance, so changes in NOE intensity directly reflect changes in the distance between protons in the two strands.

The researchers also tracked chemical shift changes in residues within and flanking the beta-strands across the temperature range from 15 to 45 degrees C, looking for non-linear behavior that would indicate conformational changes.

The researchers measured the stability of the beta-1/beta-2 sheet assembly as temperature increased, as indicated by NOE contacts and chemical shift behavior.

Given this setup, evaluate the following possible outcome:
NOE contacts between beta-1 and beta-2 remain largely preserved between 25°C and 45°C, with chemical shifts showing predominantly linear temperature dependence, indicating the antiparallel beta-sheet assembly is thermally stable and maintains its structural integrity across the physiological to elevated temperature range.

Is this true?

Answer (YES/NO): NO